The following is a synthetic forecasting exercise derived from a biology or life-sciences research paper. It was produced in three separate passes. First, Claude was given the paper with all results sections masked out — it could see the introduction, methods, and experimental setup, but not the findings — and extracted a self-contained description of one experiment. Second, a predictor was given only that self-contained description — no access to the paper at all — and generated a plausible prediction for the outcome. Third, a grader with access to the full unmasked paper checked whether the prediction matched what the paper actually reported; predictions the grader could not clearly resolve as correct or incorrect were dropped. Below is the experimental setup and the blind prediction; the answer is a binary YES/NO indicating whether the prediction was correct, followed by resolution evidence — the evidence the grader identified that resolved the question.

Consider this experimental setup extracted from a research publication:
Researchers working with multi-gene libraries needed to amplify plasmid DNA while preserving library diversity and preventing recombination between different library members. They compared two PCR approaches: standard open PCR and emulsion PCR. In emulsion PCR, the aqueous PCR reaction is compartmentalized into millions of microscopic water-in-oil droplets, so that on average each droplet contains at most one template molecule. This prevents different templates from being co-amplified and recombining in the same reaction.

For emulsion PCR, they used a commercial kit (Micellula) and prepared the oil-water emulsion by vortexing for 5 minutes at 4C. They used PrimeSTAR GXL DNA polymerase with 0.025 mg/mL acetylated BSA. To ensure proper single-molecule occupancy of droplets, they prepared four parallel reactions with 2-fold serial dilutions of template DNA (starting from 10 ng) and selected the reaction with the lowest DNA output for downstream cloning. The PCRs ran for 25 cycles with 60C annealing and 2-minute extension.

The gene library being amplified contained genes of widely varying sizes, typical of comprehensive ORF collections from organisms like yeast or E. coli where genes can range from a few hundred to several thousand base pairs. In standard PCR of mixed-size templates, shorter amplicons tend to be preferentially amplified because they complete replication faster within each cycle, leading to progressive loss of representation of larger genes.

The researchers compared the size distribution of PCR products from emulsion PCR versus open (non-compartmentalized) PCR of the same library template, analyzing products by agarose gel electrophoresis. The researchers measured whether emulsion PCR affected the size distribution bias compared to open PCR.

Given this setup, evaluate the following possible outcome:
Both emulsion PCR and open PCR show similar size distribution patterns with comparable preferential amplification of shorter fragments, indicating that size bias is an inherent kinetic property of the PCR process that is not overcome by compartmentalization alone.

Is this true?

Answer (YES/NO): NO